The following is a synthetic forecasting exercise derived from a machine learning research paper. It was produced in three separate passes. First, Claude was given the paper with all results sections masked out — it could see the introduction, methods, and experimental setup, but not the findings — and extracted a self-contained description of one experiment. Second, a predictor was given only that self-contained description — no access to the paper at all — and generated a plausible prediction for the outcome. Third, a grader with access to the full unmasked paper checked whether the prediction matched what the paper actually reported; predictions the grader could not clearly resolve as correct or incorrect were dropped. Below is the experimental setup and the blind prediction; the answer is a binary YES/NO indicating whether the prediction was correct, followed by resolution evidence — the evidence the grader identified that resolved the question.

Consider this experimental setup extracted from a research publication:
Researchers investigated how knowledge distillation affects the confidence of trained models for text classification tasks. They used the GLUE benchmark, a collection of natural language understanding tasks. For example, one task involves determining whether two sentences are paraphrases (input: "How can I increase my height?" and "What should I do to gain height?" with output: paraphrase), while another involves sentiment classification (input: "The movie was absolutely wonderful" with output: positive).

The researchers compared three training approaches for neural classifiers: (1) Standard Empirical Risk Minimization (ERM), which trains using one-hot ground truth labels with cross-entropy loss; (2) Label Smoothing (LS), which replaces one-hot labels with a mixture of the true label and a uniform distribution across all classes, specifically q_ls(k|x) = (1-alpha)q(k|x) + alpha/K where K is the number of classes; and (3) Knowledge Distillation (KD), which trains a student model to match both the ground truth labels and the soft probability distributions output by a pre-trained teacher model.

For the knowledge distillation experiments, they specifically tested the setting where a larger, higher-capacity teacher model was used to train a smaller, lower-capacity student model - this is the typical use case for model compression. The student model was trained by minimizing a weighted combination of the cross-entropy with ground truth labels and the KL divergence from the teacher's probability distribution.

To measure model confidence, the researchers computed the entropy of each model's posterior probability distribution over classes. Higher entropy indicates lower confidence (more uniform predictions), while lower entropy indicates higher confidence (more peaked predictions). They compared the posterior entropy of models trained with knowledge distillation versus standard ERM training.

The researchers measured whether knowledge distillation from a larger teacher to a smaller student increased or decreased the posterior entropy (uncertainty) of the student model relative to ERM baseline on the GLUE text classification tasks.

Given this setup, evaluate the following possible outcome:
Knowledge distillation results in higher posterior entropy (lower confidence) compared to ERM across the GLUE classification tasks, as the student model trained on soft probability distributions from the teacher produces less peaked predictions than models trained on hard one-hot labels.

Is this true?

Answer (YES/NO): NO